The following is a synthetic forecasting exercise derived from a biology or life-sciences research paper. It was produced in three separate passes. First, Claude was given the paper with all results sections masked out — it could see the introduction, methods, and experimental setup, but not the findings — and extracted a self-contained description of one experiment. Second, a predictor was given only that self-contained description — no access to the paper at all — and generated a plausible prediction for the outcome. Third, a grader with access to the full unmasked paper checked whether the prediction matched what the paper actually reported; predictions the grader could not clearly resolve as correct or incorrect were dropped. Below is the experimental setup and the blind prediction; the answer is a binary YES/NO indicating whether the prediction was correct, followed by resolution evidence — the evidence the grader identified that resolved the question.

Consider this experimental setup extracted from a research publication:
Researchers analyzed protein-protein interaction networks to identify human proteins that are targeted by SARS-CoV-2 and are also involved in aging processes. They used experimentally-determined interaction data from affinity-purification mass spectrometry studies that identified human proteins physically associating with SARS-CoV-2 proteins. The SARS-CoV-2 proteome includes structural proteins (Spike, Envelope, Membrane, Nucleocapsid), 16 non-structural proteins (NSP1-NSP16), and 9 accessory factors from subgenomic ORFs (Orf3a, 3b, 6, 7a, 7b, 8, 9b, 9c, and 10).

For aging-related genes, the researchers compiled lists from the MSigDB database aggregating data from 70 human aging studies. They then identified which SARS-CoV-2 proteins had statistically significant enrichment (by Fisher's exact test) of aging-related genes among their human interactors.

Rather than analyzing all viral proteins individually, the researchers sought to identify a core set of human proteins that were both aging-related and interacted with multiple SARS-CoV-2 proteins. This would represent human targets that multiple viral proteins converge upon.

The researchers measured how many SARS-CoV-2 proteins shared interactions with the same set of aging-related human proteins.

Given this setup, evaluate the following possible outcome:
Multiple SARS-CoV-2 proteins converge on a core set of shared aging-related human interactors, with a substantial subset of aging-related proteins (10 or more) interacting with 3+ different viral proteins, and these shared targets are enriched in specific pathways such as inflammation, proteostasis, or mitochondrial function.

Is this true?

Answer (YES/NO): NO